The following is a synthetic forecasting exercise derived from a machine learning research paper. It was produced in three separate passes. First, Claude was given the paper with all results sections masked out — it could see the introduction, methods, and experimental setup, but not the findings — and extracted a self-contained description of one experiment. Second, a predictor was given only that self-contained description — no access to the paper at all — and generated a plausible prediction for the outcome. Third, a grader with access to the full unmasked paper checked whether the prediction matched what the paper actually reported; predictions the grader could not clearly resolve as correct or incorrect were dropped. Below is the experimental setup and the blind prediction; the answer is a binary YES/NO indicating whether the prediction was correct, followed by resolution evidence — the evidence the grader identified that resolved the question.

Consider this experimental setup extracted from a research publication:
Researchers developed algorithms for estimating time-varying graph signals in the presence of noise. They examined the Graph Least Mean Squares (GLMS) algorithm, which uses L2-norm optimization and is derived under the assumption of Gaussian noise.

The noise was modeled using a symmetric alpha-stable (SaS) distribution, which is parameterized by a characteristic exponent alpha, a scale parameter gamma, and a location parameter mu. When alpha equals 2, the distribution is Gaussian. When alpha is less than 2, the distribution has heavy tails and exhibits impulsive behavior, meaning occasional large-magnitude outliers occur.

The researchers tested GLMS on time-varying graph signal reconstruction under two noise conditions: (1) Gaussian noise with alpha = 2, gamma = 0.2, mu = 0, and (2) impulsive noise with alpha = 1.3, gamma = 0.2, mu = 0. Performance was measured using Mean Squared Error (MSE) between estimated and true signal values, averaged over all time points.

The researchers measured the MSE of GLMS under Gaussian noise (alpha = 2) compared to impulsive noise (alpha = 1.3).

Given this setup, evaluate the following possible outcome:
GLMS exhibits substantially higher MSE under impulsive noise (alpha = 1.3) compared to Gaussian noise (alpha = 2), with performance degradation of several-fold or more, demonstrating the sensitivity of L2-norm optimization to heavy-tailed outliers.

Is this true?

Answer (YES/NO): YES